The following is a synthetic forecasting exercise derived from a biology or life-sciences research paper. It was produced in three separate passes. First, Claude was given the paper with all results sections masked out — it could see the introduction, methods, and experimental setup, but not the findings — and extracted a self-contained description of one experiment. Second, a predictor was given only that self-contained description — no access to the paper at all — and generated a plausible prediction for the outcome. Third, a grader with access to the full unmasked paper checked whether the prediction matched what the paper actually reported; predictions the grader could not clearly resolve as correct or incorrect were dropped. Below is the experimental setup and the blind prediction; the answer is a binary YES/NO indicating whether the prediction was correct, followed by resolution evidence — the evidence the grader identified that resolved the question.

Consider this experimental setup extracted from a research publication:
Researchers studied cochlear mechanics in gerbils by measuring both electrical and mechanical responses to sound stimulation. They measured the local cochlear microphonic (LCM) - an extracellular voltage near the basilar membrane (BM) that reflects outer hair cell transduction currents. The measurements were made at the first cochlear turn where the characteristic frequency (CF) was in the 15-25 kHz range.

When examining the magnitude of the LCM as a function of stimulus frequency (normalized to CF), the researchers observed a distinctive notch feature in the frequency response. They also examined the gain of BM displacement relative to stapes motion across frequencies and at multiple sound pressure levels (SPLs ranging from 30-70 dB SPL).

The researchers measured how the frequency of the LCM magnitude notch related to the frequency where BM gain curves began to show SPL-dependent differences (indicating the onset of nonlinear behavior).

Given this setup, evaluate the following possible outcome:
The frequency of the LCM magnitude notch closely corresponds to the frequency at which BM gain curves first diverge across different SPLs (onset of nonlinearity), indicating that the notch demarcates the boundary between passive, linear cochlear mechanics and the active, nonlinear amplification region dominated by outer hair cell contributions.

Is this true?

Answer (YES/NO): YES